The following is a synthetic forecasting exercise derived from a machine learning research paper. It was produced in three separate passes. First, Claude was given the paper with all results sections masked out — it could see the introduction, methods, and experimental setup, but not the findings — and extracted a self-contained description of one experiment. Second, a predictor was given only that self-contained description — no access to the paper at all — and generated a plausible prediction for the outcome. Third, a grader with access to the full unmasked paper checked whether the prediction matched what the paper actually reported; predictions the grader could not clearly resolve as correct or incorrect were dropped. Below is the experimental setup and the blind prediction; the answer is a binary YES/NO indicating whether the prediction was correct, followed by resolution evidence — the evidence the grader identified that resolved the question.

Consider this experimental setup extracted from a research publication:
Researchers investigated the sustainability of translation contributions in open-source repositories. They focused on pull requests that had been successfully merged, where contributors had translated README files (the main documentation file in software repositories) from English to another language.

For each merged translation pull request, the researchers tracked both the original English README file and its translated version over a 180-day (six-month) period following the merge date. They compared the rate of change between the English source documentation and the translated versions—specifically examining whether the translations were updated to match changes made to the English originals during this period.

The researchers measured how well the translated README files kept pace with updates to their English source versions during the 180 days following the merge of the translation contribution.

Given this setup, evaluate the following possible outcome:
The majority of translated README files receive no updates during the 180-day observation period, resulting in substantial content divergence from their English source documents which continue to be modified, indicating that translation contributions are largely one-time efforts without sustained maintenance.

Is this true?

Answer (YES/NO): YES